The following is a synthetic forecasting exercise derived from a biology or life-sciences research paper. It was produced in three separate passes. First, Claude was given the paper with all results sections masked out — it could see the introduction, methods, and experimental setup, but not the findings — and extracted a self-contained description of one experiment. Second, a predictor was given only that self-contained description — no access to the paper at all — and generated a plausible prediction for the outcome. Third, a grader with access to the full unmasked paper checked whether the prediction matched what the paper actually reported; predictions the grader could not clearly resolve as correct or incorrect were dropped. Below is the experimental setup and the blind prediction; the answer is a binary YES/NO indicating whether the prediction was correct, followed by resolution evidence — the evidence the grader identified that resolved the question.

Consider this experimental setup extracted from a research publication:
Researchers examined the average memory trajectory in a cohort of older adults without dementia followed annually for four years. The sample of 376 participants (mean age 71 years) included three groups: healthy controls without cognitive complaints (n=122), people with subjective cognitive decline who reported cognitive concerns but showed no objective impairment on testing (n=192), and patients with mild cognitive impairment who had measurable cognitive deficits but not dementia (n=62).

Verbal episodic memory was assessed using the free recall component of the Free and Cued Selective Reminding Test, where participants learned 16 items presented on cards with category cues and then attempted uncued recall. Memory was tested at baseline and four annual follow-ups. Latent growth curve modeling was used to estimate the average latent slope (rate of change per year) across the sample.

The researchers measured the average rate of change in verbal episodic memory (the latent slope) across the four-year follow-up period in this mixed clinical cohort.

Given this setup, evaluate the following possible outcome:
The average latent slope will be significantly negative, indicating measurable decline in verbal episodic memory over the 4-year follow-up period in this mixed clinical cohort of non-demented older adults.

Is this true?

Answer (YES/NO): YES